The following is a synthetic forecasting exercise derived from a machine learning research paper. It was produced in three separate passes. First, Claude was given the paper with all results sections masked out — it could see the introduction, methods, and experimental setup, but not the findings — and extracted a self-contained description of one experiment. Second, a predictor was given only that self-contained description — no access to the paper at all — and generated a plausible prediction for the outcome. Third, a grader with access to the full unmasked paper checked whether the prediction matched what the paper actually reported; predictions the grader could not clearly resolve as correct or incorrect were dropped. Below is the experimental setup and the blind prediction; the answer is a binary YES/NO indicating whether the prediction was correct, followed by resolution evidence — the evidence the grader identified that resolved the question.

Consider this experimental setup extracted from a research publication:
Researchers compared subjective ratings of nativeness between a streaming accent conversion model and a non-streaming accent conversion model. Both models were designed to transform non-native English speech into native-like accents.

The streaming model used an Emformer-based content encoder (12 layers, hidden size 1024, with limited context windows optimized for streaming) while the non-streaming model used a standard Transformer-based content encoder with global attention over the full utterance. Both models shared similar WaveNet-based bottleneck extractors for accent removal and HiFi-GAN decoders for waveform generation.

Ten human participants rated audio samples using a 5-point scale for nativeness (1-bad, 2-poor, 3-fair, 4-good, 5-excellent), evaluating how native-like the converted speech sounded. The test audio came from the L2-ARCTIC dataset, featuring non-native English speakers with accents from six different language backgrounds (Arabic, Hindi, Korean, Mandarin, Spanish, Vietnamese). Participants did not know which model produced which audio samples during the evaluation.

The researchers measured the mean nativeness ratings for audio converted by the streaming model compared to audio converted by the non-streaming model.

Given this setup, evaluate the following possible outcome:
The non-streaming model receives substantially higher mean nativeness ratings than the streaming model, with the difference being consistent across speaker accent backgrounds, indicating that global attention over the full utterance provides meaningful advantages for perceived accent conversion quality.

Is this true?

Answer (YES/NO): NO